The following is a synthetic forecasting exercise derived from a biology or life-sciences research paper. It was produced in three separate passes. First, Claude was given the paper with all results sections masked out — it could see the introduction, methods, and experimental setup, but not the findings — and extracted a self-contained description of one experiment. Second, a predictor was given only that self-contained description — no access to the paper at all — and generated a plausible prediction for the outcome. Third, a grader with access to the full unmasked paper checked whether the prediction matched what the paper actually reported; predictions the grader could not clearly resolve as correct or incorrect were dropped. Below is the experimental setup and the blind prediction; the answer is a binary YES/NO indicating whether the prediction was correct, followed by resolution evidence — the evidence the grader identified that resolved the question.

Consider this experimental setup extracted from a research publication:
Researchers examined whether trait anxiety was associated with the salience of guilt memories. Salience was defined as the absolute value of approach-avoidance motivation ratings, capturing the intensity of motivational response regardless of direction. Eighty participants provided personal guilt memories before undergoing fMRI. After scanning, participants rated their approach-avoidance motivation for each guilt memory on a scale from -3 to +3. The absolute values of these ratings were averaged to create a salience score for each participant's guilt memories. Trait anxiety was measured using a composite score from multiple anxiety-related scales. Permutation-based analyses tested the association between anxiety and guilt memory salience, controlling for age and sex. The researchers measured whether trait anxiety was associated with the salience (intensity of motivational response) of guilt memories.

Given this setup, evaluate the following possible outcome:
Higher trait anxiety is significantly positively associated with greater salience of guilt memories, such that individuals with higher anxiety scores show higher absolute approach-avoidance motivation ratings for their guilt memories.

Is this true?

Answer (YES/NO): NO